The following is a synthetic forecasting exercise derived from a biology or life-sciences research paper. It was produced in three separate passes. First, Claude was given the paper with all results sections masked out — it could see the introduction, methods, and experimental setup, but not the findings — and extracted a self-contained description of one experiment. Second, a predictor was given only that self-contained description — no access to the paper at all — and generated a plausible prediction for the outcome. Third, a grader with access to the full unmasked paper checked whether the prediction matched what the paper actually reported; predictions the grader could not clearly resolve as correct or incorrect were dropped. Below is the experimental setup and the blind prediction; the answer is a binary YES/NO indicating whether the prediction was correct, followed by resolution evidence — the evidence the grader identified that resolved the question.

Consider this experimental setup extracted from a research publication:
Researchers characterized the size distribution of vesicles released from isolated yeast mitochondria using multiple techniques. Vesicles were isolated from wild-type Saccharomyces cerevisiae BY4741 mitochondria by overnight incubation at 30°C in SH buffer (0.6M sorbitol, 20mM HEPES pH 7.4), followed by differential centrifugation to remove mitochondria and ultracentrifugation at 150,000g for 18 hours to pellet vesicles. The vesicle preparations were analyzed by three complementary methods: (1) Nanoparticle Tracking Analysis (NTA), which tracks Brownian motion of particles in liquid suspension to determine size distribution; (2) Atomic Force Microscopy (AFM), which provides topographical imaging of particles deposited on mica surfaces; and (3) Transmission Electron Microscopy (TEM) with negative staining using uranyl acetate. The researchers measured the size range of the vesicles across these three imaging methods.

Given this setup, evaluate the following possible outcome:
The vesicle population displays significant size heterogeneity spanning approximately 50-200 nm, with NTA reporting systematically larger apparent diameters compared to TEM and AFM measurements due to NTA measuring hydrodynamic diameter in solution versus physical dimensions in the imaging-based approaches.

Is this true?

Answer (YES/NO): NO